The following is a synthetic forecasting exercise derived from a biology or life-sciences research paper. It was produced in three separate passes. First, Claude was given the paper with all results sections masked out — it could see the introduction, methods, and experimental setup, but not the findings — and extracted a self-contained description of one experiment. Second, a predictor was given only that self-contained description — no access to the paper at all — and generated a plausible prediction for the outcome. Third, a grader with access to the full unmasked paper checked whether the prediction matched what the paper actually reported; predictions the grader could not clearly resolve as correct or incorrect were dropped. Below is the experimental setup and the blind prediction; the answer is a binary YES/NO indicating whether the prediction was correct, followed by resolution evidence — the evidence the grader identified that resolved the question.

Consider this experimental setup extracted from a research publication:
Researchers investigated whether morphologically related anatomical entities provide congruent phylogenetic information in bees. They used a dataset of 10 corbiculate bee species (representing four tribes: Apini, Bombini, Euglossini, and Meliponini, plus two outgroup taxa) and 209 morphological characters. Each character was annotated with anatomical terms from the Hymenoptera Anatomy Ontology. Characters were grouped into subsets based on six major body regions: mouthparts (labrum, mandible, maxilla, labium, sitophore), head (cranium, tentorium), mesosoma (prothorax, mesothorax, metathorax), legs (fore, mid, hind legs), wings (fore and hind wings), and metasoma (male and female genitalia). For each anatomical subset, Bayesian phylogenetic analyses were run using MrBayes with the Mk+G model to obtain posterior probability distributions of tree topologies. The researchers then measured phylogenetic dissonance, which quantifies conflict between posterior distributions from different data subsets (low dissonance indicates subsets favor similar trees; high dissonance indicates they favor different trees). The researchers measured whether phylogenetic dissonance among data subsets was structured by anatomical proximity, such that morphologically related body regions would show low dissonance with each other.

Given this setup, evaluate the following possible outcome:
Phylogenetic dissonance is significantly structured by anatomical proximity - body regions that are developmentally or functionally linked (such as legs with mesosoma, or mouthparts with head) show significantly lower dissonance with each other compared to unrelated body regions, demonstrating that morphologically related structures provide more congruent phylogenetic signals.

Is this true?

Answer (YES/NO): NO